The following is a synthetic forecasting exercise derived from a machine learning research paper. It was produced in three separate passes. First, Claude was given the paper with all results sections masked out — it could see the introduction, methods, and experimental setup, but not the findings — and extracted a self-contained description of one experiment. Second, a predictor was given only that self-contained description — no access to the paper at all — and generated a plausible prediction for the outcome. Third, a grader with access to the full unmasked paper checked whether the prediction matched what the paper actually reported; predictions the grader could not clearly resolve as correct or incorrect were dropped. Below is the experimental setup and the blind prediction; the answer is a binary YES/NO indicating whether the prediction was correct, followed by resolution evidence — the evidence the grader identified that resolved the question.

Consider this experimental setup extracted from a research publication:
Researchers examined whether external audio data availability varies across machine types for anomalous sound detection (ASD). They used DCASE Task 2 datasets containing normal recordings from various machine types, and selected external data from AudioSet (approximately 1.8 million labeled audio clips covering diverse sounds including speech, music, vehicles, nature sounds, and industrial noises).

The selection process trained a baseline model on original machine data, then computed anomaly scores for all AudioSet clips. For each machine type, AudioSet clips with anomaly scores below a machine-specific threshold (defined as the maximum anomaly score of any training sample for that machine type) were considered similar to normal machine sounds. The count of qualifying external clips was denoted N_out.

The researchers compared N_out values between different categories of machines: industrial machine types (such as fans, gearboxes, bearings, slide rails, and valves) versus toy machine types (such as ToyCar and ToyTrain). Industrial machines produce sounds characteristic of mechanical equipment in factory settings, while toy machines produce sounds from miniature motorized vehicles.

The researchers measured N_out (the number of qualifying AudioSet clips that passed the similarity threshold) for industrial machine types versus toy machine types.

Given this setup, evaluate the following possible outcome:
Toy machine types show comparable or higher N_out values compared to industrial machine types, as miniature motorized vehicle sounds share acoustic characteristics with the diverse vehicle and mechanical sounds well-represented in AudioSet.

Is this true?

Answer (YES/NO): NO